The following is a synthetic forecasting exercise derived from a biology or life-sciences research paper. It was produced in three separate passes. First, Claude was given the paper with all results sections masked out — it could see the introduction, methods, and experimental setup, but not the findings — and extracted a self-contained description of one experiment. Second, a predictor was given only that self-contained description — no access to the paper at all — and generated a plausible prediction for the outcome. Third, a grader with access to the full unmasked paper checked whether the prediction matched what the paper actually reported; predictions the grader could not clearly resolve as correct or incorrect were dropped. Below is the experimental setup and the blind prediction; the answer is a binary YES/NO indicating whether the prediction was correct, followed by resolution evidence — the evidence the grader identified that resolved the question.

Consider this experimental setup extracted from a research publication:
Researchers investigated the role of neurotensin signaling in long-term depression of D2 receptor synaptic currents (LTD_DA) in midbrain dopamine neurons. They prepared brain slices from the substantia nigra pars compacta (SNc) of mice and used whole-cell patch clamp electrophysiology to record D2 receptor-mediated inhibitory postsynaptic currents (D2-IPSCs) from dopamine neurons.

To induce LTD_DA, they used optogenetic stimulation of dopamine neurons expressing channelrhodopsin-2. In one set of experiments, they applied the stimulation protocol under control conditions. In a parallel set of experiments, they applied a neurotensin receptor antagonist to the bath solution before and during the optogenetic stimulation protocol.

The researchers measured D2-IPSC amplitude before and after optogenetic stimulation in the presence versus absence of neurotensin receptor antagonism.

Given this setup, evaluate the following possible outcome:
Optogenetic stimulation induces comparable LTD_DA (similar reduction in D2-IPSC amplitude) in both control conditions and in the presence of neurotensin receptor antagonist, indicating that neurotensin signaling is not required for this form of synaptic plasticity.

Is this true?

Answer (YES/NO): NO